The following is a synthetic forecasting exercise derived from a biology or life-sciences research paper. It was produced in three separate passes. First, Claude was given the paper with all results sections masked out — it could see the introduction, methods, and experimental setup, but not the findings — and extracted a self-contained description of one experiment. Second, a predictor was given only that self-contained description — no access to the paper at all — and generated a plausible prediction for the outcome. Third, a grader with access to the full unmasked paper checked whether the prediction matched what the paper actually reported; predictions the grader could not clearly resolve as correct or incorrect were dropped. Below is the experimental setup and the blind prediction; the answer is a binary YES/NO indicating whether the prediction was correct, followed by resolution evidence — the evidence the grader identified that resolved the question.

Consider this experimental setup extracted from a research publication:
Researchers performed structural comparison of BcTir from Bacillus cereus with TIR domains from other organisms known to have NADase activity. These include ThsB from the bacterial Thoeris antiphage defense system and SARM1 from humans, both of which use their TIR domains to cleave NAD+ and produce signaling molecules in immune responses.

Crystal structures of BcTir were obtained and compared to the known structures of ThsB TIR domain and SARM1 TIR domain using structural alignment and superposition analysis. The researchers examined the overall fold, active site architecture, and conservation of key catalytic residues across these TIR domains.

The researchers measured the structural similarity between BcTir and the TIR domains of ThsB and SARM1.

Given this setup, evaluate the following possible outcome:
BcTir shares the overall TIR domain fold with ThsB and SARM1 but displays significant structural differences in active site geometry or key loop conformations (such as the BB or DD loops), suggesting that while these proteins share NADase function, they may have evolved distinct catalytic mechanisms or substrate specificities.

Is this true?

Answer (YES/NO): NO